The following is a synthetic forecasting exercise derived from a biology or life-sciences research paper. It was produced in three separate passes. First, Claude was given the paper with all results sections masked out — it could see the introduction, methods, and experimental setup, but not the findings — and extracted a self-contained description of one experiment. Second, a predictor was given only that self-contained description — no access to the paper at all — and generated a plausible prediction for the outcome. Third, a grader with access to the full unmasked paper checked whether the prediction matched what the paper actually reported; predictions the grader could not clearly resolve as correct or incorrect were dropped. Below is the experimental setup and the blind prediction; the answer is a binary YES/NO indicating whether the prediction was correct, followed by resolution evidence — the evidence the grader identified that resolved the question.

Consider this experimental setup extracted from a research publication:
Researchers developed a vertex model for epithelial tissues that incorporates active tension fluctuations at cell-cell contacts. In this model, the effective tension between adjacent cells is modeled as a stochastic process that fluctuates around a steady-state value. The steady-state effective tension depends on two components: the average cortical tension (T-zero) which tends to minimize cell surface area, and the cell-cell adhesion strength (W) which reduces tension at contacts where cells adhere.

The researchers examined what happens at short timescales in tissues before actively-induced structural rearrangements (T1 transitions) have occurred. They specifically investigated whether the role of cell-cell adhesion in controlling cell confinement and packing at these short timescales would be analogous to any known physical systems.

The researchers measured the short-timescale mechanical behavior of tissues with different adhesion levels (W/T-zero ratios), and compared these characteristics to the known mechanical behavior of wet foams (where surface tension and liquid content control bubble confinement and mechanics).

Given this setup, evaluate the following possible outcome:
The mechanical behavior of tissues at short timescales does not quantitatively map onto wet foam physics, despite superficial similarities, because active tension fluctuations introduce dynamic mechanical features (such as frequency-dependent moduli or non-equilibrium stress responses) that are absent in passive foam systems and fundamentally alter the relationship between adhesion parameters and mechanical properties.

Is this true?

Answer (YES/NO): NO